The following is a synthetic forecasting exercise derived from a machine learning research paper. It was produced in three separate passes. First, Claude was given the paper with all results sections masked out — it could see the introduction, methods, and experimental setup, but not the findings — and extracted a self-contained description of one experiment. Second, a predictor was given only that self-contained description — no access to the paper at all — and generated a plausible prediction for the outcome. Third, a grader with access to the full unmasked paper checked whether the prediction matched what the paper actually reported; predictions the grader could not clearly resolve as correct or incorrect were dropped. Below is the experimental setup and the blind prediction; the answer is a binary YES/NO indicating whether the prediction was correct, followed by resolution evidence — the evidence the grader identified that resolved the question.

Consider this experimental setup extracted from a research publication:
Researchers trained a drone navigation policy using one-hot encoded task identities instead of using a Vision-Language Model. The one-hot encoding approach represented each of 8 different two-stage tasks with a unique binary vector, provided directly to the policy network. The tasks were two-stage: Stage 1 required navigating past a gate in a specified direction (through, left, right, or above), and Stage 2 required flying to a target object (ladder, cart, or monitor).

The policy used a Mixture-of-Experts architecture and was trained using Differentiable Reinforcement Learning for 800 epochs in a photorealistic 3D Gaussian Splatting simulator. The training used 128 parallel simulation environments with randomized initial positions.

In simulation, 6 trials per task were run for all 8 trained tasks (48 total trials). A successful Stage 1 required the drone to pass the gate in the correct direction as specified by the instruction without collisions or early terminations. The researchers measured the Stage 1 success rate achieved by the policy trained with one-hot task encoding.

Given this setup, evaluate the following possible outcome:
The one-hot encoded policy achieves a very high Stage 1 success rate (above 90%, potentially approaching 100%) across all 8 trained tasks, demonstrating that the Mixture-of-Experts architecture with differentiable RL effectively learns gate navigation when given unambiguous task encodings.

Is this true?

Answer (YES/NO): NO